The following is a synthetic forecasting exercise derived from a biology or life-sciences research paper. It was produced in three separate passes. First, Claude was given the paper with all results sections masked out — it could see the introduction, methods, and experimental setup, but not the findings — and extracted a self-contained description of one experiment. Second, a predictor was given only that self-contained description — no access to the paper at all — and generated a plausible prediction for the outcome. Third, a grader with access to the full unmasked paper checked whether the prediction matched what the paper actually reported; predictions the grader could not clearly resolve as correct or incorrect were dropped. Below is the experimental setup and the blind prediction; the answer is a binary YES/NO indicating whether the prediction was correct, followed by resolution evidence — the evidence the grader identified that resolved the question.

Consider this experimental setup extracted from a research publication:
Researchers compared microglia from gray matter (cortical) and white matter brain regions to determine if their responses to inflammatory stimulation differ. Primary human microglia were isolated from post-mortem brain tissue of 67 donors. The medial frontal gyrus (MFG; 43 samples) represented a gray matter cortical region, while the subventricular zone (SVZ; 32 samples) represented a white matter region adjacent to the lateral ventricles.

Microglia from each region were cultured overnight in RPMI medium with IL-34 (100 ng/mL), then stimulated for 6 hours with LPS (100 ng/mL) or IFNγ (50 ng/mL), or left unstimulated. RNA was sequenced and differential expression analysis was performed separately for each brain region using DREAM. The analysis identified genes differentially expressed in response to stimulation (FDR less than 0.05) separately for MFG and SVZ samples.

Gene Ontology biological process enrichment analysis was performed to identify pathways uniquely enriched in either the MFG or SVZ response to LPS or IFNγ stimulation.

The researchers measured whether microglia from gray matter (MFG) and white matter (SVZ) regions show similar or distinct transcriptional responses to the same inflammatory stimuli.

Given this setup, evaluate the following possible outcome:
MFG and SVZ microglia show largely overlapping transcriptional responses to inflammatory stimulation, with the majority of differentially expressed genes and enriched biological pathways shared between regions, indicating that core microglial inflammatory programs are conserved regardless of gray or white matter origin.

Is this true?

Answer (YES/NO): NO